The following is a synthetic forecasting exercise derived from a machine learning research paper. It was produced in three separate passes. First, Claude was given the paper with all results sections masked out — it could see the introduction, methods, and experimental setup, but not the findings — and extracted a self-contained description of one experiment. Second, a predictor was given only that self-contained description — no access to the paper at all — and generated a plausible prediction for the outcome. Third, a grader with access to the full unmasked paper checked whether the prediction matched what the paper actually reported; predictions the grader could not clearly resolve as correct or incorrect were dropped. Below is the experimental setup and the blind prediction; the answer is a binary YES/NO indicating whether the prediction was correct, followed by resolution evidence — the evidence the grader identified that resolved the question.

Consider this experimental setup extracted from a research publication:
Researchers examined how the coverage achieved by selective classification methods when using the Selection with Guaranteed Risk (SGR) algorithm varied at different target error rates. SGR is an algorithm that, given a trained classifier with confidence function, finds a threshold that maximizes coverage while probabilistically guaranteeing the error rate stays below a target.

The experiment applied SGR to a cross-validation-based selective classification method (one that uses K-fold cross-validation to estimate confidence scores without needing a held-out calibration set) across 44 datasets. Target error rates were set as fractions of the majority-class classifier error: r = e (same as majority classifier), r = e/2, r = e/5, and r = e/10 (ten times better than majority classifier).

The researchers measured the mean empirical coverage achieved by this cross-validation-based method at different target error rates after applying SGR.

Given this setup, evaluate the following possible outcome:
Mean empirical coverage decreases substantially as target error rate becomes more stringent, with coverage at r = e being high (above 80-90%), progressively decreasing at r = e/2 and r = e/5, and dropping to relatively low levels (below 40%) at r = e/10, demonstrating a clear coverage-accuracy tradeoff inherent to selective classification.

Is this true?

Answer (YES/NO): NO